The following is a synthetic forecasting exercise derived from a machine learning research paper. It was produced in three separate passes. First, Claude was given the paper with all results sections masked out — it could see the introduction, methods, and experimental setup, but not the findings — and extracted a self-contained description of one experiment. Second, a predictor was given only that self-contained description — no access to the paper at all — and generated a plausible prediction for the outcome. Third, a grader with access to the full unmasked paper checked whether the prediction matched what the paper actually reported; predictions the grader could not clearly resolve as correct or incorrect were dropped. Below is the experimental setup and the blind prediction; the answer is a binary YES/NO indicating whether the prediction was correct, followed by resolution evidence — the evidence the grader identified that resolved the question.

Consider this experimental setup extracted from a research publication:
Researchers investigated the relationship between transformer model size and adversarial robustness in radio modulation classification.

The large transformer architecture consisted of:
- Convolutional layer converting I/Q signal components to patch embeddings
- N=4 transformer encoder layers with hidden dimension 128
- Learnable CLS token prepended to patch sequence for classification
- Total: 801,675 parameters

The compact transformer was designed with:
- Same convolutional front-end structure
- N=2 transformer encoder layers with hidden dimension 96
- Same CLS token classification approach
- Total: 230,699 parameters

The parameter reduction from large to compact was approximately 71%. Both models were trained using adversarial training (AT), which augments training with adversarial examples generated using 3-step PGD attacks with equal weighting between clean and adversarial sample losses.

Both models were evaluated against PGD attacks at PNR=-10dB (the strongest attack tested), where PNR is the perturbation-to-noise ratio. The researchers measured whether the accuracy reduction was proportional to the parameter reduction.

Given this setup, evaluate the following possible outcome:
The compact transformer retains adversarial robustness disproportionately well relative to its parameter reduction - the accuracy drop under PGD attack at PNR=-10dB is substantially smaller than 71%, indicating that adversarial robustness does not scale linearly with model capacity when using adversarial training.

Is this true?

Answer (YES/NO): YES